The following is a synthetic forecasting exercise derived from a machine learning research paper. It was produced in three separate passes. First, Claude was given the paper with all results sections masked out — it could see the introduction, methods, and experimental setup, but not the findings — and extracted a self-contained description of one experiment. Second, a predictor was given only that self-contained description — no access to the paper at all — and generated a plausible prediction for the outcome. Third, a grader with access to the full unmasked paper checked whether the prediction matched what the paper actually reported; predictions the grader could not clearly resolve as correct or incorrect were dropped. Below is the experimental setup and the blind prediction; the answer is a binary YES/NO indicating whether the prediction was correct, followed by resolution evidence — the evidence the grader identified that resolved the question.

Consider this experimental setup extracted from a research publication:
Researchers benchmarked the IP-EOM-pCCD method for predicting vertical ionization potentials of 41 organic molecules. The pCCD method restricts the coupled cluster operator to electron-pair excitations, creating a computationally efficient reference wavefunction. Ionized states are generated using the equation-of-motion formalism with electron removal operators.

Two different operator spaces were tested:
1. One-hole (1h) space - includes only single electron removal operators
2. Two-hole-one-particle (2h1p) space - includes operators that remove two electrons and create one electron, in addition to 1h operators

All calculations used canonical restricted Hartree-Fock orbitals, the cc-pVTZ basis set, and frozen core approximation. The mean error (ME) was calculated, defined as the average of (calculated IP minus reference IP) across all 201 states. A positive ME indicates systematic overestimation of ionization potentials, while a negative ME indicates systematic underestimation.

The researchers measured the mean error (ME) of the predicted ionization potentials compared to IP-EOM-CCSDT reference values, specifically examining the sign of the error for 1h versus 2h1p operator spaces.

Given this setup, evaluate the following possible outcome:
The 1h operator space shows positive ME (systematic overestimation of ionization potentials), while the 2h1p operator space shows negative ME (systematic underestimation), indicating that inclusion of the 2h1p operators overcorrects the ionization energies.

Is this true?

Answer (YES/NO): YES